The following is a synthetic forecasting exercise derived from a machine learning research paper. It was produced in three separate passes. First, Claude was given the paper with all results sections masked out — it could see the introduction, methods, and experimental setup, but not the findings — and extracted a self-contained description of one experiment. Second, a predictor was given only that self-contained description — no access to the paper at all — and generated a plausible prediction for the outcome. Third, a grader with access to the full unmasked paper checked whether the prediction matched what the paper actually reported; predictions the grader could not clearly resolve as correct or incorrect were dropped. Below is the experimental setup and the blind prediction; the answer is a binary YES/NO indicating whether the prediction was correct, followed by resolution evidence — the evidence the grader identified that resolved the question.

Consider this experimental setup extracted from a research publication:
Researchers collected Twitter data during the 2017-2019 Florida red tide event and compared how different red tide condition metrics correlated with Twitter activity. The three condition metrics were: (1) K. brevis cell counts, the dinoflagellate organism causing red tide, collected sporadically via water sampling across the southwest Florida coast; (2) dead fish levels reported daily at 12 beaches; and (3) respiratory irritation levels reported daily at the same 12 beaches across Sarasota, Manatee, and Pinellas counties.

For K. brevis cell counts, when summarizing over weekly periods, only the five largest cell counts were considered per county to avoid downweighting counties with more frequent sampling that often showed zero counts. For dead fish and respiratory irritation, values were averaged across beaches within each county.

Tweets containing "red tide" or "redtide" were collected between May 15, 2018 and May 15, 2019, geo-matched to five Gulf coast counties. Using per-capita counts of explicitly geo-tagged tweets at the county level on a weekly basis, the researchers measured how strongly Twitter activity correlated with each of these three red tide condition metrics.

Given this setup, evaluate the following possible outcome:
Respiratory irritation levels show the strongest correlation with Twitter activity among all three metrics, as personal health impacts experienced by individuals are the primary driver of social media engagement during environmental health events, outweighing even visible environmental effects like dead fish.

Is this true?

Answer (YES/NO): NO